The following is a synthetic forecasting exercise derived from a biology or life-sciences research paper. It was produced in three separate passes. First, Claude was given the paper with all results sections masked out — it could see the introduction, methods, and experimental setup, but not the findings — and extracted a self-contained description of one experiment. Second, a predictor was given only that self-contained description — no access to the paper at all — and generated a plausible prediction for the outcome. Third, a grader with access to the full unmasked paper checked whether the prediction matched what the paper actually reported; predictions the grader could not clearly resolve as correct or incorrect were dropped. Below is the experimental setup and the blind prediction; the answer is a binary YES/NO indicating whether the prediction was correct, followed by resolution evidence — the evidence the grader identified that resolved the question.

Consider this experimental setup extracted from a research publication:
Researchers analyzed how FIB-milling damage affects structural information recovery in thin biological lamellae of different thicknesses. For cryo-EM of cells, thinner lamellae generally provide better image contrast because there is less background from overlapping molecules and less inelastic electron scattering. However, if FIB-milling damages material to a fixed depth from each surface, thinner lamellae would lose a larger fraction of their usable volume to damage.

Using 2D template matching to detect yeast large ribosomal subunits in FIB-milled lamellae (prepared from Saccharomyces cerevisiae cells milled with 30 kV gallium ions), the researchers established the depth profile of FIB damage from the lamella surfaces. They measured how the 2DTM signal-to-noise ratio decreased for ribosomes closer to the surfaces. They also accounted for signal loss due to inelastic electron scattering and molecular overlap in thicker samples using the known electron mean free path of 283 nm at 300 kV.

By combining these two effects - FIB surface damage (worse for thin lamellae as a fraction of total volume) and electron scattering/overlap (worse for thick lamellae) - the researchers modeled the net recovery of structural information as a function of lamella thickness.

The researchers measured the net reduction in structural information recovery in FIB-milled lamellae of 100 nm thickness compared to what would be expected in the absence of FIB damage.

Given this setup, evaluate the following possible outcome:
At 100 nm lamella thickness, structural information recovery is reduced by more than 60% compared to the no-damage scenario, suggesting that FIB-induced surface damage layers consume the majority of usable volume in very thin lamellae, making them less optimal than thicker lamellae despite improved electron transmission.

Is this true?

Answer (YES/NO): NO